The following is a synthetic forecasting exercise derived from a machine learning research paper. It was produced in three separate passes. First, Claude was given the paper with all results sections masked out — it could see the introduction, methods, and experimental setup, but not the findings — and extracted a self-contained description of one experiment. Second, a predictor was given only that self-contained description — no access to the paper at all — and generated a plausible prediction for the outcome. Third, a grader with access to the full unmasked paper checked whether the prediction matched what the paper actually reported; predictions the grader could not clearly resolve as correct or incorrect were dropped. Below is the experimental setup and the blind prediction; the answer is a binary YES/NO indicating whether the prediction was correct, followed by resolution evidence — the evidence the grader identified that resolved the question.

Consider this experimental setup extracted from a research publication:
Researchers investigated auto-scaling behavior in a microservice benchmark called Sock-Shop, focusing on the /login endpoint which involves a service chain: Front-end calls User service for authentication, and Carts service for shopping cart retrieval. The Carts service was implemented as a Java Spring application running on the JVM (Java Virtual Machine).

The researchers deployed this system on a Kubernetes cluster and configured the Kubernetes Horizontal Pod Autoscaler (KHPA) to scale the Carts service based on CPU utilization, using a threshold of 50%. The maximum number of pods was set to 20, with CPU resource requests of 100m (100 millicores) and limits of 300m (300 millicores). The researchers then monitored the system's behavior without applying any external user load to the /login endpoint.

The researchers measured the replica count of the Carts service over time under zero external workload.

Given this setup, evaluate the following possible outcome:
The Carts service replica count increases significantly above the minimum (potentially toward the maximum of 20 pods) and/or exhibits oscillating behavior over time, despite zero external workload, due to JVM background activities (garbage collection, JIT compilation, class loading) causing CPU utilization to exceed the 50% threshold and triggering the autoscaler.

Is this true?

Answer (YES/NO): NO